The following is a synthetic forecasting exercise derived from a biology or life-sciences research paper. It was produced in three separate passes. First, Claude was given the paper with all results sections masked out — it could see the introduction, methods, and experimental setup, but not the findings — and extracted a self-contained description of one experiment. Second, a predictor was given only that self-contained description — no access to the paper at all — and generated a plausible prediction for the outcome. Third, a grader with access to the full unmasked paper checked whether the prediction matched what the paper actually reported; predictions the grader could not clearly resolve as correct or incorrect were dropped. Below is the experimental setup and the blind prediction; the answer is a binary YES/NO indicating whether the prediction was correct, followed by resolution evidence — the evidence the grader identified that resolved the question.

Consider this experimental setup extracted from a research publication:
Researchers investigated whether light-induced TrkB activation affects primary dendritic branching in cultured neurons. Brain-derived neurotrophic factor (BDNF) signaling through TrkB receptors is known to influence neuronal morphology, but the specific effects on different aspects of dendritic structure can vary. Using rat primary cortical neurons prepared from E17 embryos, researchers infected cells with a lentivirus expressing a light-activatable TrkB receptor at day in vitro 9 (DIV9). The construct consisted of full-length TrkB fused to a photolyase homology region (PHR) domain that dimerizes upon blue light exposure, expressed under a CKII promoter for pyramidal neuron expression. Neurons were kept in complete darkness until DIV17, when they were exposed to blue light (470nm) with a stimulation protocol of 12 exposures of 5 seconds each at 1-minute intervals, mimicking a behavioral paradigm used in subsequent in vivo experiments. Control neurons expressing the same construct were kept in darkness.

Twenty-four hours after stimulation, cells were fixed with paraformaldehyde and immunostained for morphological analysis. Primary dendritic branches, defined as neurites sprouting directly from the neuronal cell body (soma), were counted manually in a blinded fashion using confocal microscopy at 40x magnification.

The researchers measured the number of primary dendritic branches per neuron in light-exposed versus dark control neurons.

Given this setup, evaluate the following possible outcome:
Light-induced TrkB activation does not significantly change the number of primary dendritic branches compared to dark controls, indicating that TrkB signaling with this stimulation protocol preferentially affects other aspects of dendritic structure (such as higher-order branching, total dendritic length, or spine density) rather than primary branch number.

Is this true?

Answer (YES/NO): NO